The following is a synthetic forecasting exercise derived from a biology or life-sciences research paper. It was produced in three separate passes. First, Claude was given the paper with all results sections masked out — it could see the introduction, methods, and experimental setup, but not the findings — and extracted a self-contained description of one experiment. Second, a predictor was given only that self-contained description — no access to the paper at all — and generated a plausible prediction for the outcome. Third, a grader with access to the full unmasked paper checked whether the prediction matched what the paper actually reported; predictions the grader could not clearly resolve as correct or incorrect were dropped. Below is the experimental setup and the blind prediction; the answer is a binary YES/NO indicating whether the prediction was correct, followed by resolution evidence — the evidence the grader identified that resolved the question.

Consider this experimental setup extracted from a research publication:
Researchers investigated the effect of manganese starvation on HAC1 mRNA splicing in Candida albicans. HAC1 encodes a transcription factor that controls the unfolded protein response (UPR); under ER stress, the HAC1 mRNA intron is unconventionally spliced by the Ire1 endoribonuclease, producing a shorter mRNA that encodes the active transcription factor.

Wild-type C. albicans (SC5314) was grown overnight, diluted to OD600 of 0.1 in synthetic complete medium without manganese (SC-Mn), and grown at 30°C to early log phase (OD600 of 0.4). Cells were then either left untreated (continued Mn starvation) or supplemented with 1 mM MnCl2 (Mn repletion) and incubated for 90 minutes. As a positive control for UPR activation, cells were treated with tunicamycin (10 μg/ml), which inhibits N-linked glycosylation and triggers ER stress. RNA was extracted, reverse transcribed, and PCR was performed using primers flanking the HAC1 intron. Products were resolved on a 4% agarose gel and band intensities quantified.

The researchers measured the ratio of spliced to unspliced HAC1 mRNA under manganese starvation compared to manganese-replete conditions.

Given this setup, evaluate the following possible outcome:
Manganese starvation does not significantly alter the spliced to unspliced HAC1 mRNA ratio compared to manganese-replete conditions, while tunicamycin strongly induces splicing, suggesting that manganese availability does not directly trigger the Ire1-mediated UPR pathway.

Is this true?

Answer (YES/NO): NO